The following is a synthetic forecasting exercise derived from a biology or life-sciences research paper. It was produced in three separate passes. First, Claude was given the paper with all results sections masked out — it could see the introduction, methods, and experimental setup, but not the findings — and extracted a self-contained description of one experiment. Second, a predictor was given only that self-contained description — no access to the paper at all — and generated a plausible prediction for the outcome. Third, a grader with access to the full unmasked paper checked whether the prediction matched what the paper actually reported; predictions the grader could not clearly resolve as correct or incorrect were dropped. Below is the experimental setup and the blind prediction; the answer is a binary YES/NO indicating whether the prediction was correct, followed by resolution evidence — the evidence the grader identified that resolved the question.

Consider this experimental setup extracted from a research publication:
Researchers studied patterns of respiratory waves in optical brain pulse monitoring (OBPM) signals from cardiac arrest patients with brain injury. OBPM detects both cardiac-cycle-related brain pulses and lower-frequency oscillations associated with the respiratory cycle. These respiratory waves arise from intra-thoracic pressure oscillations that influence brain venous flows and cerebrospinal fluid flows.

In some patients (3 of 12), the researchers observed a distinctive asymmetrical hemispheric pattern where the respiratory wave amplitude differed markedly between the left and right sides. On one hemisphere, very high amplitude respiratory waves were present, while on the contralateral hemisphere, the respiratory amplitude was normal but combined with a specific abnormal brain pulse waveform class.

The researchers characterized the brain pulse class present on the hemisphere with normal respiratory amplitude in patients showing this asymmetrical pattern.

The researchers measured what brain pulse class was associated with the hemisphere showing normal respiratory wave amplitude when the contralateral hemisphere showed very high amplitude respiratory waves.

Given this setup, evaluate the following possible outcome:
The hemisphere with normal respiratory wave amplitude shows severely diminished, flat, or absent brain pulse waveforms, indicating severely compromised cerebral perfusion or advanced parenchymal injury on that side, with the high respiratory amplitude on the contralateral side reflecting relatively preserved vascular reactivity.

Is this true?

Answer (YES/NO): NO